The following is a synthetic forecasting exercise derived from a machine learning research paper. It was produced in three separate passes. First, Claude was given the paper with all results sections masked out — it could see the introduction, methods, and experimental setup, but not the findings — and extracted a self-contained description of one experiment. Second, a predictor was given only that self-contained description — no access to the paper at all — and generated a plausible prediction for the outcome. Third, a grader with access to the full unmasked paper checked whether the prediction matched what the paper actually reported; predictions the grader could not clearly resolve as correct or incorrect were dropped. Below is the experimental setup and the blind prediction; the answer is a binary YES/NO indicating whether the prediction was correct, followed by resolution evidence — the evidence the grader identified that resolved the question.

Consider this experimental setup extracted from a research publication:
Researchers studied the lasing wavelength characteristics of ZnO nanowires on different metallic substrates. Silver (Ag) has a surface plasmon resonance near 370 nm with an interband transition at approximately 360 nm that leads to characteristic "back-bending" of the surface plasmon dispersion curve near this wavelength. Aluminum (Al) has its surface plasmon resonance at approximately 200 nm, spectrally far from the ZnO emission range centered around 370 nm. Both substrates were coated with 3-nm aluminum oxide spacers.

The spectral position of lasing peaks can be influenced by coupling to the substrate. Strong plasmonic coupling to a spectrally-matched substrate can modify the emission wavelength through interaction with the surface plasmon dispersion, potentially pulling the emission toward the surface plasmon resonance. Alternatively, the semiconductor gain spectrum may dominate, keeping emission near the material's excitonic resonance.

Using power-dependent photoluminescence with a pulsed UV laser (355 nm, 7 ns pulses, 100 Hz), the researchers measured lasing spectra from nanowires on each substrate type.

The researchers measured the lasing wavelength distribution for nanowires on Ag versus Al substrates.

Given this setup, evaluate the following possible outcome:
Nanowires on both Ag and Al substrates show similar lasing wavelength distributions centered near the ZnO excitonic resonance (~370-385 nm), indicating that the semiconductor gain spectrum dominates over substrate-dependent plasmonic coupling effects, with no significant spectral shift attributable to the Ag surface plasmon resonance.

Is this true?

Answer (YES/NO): NO